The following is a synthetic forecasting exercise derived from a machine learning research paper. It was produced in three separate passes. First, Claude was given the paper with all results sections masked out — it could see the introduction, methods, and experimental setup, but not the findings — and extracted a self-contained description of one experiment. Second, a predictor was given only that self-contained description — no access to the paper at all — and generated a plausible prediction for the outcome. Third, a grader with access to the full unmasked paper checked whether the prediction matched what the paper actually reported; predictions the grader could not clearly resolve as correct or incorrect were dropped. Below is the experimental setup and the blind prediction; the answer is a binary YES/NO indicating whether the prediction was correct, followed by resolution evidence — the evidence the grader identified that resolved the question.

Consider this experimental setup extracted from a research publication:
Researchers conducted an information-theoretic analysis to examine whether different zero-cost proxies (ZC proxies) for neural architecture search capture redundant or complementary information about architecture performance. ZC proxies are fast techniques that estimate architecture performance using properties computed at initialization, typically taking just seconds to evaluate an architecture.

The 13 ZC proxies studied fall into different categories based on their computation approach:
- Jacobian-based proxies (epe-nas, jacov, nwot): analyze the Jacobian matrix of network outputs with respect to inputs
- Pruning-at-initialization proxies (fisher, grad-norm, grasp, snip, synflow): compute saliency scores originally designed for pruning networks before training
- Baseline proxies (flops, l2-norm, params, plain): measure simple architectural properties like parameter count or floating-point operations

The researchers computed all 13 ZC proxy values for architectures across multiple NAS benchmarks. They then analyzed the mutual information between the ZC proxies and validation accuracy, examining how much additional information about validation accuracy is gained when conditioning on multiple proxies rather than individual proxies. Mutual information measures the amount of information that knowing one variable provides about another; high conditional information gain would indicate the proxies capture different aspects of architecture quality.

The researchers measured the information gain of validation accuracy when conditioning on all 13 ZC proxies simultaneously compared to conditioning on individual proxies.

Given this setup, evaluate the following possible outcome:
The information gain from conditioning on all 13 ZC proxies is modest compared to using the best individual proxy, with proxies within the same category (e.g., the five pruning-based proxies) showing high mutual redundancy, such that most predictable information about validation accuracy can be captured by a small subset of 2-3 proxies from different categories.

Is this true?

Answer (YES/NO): NO